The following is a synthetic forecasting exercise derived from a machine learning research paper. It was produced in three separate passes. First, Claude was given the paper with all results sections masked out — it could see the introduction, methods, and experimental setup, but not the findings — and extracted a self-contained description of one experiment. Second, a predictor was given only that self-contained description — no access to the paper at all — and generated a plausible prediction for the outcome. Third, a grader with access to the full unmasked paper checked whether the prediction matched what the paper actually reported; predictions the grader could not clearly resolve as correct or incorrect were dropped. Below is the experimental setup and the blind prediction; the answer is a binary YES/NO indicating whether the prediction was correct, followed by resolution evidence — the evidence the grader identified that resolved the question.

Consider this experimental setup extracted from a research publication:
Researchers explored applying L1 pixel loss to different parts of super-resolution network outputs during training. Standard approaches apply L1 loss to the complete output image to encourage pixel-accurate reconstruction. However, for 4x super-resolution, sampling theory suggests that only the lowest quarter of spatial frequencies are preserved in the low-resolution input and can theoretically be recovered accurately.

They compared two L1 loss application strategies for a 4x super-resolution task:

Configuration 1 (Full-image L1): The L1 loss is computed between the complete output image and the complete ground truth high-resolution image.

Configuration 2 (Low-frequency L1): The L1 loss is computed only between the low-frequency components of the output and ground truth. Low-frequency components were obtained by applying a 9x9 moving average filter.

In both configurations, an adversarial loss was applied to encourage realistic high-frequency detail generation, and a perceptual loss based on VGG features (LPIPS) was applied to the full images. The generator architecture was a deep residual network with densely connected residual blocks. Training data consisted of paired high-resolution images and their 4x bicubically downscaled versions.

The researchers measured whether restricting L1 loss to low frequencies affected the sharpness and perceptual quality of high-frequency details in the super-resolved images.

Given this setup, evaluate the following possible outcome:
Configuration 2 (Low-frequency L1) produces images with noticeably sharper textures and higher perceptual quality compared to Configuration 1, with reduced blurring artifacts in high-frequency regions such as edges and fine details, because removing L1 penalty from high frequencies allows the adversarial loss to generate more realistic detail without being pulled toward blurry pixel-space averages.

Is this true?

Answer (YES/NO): NO